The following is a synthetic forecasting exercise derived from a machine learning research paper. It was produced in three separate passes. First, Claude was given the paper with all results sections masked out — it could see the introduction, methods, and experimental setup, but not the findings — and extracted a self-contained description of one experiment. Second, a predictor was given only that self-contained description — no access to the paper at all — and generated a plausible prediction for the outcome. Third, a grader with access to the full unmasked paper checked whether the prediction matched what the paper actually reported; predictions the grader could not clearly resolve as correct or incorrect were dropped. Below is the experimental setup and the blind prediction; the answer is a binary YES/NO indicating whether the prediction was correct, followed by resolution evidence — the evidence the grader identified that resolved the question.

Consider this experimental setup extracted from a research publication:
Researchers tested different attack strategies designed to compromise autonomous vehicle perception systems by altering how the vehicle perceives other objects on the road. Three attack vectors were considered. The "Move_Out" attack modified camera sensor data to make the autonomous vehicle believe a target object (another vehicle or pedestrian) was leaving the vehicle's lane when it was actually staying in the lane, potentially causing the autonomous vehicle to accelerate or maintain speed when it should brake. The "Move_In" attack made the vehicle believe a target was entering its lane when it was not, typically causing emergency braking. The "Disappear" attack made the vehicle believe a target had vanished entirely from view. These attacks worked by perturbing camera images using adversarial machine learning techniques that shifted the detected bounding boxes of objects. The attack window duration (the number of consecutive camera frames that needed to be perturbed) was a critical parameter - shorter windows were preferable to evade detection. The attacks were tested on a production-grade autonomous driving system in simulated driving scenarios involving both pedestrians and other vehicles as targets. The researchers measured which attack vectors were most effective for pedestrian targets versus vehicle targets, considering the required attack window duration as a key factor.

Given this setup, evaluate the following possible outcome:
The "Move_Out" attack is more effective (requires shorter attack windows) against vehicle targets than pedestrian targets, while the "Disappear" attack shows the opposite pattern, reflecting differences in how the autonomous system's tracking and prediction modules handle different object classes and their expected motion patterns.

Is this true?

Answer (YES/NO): NO